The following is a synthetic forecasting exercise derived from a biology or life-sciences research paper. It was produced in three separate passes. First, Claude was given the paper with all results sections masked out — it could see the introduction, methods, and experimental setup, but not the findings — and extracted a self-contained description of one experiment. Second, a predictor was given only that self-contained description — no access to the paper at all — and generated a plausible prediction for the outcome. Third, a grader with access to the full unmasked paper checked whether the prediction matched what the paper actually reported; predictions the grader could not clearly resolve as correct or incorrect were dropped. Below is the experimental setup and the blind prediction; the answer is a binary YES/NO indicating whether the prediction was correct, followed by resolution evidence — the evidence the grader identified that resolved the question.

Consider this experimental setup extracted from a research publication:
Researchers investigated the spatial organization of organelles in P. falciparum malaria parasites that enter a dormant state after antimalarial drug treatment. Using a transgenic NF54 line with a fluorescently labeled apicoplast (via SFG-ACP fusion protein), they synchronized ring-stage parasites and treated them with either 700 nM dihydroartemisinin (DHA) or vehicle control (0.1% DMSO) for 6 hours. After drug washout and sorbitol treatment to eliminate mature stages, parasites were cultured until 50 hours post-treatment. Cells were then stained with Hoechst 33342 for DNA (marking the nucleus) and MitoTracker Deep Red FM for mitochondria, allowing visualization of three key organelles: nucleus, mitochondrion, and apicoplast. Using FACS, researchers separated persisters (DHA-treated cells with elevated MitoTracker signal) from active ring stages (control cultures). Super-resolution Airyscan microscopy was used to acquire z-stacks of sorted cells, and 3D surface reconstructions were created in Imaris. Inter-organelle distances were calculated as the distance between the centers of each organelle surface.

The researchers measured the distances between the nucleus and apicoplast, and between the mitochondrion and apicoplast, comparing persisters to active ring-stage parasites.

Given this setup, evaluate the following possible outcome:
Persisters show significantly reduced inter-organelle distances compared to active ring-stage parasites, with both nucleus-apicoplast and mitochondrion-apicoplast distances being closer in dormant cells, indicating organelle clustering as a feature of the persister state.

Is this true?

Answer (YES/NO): YES